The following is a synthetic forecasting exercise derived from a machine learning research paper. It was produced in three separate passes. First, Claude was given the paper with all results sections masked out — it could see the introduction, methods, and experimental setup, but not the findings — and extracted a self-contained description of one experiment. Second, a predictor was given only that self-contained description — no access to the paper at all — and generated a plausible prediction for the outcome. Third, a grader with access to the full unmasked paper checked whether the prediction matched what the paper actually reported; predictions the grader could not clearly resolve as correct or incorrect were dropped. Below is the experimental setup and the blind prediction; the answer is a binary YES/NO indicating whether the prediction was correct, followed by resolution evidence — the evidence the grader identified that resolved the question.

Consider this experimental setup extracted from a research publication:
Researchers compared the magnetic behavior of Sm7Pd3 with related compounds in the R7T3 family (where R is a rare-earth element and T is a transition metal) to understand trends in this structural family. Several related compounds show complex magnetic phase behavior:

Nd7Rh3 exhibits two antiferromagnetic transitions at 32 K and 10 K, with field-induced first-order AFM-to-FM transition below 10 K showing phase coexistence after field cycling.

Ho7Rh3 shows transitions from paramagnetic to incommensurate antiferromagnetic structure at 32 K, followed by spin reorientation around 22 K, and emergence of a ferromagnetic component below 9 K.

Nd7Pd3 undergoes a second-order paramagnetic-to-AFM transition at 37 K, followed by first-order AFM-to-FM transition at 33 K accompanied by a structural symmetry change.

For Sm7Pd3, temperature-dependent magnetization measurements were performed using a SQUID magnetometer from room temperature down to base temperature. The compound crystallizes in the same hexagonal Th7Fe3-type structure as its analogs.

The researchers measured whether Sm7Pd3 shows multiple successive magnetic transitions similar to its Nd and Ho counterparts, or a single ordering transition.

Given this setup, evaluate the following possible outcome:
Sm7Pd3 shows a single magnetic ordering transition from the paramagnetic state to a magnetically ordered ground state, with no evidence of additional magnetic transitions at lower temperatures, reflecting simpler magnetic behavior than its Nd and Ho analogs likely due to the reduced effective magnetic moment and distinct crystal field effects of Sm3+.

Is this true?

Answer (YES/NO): YES